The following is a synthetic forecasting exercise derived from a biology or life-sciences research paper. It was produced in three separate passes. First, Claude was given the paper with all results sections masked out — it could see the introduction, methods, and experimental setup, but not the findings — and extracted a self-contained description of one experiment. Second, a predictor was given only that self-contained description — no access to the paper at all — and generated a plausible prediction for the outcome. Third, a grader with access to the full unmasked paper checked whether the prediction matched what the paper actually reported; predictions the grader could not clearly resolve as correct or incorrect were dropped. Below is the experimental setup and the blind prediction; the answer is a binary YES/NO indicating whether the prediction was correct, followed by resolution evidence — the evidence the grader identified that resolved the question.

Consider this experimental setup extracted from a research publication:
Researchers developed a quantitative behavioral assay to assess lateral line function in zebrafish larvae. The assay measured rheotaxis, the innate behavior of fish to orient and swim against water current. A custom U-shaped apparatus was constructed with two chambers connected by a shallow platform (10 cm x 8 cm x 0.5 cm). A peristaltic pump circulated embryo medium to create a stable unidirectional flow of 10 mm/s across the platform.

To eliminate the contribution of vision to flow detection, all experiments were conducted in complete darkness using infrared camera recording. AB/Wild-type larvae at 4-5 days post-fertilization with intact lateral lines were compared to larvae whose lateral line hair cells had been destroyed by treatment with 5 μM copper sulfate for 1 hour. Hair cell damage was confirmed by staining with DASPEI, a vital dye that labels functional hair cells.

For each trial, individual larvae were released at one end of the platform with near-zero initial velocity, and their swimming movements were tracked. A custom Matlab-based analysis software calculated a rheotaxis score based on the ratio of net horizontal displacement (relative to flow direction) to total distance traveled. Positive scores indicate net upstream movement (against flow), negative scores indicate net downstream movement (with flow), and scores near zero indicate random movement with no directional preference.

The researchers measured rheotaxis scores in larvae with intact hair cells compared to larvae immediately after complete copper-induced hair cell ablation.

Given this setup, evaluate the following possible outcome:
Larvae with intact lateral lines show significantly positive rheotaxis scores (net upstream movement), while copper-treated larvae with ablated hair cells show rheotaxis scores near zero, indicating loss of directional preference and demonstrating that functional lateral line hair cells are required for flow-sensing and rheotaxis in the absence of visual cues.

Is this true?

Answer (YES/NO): YES